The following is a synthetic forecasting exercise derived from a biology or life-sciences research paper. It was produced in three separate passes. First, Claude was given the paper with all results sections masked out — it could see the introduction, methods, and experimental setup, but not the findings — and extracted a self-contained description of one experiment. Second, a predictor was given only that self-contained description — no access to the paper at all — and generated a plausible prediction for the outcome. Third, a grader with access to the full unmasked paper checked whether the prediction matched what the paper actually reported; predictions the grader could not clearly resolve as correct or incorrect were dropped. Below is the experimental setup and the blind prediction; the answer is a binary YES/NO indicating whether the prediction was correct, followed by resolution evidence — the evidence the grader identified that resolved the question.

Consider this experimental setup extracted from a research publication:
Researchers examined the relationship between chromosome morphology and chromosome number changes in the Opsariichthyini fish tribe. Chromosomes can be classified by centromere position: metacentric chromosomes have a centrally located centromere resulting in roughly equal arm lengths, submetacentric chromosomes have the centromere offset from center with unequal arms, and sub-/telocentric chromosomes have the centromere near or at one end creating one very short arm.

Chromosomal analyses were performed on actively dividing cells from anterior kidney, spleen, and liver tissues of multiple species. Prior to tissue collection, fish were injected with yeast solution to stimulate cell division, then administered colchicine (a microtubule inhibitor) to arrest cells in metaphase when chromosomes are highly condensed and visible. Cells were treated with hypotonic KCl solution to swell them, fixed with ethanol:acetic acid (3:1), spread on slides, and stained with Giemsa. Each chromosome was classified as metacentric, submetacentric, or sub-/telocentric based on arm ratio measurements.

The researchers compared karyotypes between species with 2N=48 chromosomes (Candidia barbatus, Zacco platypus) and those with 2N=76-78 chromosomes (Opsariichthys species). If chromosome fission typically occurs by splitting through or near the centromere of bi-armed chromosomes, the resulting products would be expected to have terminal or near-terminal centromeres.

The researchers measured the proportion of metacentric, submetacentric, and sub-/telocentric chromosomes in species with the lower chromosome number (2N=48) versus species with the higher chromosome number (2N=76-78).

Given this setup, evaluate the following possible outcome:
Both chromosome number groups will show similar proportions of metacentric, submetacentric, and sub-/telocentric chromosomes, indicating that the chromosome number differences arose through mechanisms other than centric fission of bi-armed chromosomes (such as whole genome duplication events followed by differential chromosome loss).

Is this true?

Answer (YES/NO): NO